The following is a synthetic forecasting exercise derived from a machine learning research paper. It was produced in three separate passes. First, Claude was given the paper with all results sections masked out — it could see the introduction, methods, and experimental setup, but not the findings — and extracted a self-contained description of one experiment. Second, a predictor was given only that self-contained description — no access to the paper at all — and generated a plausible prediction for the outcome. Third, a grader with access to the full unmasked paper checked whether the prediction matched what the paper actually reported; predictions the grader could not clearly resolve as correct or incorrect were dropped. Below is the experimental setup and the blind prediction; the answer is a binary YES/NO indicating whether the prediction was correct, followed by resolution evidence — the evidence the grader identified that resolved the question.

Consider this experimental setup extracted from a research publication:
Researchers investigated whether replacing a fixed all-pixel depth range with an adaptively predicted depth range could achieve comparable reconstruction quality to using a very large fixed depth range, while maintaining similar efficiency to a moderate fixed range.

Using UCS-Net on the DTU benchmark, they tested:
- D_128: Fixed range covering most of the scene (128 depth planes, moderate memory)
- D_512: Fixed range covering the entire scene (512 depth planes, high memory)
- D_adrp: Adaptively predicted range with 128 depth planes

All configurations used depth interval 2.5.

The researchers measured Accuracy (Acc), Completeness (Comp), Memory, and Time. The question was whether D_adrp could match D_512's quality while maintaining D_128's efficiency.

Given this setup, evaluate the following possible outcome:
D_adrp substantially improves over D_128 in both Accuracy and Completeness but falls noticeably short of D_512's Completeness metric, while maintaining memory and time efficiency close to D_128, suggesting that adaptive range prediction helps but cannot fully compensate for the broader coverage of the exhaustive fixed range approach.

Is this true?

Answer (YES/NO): NO